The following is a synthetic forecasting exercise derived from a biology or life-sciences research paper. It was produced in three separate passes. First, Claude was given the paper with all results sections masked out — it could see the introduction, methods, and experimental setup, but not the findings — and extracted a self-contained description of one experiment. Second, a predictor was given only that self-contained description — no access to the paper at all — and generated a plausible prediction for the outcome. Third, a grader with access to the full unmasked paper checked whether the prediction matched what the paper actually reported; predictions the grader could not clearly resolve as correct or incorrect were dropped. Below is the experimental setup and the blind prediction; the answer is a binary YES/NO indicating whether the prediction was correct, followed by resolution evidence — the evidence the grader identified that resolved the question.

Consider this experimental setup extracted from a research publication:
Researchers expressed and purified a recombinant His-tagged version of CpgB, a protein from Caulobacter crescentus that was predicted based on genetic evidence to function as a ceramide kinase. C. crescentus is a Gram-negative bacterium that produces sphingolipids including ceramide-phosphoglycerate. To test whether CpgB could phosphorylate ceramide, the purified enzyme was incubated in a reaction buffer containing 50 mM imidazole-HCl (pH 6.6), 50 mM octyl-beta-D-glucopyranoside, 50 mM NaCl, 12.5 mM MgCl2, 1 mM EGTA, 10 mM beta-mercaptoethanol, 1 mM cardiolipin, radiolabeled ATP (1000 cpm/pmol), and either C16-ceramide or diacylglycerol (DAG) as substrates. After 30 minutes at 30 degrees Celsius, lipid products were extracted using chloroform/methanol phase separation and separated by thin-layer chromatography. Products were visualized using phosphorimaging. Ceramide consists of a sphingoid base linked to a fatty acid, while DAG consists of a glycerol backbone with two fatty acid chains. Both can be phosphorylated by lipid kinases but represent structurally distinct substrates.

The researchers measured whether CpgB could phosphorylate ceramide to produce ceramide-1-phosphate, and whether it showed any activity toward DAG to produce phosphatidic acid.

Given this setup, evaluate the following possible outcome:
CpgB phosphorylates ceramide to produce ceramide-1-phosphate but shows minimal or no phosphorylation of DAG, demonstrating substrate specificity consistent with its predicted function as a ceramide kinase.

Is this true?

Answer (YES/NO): NO